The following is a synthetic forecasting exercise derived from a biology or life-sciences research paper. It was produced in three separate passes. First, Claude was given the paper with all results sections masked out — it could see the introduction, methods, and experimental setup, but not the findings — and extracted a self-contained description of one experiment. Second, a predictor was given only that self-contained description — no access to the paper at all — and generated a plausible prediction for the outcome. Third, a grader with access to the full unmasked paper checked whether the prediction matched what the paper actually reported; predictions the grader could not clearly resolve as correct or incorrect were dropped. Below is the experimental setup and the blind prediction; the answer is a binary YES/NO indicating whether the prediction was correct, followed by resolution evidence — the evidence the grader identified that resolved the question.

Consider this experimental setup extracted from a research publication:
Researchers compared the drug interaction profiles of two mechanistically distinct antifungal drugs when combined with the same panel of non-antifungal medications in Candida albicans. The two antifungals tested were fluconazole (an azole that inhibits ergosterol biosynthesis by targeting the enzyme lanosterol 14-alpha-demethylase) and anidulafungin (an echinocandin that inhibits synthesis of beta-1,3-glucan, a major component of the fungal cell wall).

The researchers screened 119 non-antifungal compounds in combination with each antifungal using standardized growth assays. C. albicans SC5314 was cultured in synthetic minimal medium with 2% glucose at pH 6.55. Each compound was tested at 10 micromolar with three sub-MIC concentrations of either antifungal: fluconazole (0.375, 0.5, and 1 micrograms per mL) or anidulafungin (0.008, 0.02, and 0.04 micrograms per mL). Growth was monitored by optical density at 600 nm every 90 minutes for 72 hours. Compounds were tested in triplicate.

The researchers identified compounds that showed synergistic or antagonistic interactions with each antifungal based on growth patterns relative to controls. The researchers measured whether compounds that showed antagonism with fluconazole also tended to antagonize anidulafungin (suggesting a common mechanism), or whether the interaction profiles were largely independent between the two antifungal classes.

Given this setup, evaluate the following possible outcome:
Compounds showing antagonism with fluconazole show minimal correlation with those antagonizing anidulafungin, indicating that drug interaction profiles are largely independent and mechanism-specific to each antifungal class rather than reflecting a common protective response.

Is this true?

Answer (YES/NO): YES